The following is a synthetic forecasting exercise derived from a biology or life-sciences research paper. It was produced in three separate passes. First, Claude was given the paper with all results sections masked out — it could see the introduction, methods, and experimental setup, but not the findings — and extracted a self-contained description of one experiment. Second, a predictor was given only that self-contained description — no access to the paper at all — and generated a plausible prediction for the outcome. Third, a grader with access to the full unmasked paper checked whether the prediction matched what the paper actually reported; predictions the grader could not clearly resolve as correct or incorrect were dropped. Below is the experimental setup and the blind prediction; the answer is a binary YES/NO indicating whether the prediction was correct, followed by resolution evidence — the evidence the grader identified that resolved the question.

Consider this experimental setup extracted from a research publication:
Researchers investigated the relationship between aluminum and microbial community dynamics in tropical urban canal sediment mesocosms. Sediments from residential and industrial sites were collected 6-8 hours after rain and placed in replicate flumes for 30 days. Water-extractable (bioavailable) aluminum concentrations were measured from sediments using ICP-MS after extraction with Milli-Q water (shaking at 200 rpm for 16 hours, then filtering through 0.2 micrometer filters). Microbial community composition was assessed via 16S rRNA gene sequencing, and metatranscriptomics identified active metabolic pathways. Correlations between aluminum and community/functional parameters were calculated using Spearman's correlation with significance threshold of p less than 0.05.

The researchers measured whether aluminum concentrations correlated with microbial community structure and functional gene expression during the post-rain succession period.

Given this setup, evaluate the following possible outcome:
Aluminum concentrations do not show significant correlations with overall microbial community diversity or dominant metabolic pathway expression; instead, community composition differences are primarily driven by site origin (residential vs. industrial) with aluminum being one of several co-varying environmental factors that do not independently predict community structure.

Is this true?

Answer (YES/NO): NO